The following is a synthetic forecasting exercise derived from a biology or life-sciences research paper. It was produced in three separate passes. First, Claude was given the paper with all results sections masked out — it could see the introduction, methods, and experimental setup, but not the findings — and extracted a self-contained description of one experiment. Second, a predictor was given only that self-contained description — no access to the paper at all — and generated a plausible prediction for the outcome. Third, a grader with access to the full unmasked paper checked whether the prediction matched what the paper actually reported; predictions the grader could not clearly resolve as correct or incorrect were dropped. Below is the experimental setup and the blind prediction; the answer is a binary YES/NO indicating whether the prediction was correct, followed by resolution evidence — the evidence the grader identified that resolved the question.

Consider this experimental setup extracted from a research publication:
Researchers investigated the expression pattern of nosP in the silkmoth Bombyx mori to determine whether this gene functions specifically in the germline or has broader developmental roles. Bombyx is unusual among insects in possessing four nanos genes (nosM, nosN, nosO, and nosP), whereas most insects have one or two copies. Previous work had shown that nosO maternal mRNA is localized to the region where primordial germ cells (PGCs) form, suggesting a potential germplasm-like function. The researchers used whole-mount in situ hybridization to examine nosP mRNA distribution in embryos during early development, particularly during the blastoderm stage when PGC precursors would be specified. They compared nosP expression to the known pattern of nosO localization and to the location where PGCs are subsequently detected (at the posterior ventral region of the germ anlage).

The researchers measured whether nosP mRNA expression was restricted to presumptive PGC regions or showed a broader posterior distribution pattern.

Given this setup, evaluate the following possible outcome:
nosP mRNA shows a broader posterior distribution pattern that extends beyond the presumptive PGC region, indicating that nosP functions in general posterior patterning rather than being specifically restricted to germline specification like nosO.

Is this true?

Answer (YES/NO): NO